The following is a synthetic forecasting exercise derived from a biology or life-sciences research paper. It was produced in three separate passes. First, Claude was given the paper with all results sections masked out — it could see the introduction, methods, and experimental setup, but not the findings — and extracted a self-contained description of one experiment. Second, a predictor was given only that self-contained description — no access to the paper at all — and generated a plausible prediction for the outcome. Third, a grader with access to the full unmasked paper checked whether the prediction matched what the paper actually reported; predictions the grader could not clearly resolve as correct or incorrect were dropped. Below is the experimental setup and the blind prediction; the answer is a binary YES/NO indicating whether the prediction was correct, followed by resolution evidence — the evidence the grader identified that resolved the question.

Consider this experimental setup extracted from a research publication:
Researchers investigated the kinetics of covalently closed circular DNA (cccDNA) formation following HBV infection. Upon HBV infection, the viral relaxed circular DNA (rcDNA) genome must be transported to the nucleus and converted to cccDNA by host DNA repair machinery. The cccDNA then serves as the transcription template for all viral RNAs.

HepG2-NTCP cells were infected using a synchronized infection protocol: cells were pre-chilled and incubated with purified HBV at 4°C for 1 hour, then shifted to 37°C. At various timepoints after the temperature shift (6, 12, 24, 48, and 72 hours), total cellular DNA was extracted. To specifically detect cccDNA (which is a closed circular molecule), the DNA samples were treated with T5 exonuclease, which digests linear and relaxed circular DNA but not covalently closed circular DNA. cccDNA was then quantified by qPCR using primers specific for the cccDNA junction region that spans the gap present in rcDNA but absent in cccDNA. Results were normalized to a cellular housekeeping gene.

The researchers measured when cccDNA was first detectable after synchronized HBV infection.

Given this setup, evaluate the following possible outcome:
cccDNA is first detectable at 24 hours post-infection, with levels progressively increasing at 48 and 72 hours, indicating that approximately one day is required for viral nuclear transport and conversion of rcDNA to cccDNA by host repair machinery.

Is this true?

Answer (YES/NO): YES